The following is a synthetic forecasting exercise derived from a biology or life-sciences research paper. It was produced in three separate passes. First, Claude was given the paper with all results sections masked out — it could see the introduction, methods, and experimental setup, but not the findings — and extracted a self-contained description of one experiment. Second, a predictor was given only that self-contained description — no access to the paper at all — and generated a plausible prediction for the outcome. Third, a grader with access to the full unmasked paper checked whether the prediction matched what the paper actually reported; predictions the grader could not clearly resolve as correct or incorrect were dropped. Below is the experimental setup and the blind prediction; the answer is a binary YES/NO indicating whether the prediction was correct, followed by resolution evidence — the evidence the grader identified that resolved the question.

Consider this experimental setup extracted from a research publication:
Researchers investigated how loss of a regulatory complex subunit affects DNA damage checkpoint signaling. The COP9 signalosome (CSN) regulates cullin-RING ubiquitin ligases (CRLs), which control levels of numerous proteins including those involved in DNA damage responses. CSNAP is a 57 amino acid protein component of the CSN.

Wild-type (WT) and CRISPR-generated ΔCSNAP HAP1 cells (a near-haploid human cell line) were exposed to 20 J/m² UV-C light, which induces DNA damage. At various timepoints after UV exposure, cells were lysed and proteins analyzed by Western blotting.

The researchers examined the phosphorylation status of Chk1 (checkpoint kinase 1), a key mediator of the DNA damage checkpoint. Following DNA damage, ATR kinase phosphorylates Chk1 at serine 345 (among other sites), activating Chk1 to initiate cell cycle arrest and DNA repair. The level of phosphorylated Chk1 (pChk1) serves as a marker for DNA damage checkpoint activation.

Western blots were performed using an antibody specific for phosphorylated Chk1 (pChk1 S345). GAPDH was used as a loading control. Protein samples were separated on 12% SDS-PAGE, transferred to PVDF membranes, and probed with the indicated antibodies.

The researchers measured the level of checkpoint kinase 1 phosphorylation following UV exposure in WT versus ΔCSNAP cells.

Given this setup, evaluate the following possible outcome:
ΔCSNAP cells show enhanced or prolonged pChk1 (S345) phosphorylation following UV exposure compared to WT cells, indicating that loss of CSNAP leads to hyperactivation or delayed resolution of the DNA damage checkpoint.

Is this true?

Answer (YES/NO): NO